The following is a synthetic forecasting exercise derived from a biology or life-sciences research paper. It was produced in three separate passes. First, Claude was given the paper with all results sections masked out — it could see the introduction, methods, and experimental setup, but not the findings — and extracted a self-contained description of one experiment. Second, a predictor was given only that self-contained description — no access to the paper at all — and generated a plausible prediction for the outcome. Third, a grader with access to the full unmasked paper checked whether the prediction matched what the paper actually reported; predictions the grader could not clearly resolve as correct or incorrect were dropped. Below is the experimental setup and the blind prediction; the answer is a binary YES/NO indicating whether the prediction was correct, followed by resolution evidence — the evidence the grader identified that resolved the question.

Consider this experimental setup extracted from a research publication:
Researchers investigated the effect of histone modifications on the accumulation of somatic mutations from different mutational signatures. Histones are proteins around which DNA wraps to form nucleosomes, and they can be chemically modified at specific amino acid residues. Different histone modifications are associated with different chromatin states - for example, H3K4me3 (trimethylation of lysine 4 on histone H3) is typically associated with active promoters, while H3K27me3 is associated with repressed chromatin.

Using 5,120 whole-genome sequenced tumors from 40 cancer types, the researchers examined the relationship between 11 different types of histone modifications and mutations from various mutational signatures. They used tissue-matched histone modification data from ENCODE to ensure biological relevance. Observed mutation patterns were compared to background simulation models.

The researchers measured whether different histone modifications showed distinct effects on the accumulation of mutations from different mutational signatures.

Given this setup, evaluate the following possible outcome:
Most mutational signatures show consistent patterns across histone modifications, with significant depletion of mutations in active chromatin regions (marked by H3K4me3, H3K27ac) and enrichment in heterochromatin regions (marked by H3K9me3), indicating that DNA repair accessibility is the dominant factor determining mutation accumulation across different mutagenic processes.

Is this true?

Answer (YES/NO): NO